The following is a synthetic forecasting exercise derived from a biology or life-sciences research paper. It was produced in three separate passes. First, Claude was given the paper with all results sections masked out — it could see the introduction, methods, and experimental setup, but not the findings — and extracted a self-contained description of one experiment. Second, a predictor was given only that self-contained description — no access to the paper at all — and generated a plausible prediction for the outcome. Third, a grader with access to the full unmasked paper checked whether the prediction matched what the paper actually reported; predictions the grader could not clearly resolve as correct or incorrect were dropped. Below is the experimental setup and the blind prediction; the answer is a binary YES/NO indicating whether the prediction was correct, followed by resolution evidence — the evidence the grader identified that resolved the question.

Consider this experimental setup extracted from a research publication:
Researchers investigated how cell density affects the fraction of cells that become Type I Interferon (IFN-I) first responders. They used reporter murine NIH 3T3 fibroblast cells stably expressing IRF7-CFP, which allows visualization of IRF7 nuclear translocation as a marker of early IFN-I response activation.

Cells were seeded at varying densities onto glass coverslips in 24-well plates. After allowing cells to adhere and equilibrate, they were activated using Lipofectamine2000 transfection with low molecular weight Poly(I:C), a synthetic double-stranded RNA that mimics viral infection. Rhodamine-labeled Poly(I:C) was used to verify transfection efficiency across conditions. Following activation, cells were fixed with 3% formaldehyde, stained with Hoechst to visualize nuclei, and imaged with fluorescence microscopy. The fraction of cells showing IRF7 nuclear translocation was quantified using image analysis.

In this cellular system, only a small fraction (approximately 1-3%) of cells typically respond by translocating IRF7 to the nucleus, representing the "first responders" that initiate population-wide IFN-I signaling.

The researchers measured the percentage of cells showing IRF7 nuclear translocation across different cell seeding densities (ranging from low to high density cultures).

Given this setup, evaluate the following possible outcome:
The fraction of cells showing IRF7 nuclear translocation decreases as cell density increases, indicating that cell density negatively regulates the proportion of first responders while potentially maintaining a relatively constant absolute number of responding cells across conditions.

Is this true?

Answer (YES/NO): NO